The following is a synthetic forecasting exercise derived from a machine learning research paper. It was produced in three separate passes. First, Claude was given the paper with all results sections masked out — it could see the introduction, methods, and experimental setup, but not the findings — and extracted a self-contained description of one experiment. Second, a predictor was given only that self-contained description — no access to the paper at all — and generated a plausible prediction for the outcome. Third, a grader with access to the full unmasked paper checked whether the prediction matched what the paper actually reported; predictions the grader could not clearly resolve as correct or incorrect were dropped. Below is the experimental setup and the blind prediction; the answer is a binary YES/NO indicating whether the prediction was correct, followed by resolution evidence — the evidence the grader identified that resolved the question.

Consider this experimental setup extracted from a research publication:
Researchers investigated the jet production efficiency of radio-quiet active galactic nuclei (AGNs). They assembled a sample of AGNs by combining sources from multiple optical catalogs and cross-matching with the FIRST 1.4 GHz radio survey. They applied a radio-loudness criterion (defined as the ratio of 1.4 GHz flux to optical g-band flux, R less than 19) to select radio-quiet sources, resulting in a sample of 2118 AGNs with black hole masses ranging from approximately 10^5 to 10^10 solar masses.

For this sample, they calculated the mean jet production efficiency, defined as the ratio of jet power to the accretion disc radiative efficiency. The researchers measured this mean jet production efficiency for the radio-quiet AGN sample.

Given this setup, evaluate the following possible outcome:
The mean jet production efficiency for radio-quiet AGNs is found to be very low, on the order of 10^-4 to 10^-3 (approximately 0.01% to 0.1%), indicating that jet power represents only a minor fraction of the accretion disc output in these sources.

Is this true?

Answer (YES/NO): YES